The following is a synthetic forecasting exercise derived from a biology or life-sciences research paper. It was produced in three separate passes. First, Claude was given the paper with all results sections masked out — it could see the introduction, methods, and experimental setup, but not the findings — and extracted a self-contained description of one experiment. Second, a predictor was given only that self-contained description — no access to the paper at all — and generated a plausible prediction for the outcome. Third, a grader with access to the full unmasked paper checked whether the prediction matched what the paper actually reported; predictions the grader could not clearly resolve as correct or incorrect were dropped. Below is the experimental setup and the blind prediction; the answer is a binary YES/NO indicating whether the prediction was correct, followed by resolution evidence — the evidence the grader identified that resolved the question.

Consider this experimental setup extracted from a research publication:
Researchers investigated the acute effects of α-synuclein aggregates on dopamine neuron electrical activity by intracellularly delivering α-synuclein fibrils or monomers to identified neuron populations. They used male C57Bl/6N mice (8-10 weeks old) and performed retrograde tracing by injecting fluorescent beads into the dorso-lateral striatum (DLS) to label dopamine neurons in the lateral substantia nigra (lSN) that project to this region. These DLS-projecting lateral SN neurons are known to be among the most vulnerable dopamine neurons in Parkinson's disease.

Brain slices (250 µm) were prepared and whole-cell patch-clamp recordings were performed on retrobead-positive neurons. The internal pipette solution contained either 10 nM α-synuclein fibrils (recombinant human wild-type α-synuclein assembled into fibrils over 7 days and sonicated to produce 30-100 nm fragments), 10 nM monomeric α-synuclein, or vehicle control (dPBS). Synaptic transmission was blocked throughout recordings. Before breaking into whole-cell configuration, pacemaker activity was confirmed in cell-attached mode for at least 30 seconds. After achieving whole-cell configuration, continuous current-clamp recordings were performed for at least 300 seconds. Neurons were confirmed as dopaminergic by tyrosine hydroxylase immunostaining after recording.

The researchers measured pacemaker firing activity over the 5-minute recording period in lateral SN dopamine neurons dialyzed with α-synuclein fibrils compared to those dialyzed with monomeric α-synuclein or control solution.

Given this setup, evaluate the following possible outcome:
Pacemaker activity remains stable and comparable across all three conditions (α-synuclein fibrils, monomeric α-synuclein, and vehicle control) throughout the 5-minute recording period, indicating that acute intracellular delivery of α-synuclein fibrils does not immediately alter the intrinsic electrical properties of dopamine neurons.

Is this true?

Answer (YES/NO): NO